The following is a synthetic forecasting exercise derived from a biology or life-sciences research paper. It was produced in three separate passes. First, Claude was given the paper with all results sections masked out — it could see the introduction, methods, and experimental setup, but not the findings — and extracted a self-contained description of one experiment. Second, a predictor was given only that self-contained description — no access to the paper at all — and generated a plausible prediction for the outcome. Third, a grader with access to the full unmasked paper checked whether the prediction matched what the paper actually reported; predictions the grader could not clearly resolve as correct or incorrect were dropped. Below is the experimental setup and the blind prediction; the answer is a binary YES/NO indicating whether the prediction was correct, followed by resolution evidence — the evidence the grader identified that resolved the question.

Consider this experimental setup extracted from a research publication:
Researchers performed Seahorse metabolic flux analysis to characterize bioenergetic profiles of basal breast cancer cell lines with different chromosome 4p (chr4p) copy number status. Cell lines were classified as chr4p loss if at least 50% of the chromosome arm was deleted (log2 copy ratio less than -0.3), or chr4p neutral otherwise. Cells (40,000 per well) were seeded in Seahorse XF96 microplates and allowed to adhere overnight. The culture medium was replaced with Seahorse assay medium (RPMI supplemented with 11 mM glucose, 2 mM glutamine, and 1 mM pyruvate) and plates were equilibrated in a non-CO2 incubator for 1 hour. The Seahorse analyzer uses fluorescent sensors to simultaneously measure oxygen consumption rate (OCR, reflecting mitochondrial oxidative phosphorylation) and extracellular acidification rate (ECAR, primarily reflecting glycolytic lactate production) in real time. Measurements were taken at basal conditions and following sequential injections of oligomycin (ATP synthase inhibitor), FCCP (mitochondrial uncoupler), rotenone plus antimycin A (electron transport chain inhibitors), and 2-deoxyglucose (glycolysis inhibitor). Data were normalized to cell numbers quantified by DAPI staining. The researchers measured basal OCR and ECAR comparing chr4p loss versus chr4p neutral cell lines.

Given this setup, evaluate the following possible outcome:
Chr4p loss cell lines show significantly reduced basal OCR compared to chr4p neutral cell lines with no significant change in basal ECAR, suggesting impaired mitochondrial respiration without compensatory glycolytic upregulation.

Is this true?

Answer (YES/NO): NO